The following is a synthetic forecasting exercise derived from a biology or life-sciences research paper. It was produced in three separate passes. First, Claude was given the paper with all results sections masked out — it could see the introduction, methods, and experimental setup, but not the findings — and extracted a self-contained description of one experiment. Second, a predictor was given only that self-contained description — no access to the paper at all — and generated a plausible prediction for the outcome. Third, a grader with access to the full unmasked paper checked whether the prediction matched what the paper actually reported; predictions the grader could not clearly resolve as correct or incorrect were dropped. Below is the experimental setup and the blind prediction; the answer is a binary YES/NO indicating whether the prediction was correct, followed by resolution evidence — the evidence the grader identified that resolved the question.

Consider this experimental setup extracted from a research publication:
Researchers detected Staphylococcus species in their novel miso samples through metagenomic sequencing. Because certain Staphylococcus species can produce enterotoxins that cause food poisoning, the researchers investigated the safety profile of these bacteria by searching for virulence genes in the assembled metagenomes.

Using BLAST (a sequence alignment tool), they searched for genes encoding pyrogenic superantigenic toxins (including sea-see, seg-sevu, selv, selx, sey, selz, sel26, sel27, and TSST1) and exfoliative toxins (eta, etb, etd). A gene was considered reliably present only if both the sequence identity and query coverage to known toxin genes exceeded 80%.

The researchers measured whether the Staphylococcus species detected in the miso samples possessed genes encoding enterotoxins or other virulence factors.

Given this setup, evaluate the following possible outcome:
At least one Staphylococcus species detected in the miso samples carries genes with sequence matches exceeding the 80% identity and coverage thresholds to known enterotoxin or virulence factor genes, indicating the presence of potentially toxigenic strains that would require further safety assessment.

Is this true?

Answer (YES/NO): YES